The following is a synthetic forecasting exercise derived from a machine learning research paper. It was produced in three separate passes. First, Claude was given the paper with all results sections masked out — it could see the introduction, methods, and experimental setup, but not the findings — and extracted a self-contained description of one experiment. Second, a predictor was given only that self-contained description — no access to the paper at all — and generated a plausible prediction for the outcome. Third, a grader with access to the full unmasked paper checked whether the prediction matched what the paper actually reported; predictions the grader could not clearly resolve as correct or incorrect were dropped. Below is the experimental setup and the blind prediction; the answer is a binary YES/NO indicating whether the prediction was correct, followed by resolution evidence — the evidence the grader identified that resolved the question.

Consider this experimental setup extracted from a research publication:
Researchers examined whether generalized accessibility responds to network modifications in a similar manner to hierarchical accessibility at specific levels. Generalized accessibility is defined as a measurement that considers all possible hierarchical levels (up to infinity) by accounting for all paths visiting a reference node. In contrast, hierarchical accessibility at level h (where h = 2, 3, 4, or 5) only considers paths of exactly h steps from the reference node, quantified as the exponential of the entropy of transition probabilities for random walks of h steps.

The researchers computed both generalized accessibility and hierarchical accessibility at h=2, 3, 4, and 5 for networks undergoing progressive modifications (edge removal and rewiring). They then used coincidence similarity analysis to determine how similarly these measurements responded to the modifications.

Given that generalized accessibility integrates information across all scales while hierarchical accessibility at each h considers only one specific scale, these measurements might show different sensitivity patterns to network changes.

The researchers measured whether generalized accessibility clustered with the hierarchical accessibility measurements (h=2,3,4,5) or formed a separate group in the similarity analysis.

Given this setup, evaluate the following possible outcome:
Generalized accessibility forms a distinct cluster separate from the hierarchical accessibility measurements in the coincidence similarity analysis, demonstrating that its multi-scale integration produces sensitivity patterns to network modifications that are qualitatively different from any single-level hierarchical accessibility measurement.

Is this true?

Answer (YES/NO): NO